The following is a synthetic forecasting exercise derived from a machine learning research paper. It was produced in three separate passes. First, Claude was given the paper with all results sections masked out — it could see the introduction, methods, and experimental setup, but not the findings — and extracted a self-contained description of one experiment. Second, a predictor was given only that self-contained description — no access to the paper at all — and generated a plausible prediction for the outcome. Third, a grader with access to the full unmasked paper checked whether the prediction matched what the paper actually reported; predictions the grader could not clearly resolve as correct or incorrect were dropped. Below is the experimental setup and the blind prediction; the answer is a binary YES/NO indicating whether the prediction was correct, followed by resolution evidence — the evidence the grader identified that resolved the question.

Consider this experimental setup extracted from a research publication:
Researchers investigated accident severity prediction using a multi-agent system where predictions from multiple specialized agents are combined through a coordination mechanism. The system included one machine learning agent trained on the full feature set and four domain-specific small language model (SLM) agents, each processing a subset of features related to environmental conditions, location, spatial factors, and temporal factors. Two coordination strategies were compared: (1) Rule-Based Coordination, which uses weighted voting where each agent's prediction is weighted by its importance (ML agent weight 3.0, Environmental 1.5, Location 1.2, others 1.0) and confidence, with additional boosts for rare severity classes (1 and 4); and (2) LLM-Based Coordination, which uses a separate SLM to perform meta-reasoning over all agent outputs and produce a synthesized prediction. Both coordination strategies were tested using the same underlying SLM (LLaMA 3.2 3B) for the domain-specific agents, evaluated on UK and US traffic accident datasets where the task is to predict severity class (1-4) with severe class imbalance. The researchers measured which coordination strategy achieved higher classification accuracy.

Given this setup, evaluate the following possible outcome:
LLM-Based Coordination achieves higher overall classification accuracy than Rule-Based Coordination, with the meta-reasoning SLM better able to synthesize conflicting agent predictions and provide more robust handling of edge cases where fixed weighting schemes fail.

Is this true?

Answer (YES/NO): NO